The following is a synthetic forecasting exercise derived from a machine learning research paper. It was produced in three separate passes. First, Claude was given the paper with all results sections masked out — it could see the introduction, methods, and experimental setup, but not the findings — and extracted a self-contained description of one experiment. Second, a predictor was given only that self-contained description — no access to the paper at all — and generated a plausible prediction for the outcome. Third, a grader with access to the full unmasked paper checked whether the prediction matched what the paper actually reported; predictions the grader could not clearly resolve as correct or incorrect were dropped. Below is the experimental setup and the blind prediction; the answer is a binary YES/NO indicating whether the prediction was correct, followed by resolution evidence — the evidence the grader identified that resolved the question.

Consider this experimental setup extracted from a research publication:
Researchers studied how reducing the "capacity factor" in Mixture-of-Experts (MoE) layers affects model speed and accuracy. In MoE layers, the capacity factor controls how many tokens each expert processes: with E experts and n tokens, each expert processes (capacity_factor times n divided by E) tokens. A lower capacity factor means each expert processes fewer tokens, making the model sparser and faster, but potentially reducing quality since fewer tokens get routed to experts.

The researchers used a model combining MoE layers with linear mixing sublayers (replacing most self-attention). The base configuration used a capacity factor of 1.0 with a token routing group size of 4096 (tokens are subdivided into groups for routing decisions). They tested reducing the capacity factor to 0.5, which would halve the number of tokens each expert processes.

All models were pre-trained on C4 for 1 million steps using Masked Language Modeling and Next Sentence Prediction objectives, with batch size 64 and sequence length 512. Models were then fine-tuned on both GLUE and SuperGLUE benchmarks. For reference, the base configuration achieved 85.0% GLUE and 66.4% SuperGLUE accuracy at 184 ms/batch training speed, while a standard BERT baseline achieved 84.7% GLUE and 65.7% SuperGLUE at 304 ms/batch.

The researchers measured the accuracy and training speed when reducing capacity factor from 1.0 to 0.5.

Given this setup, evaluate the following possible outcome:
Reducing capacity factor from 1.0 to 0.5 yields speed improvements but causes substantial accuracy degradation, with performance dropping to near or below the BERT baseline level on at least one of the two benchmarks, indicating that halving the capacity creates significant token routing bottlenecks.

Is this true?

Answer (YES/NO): NO